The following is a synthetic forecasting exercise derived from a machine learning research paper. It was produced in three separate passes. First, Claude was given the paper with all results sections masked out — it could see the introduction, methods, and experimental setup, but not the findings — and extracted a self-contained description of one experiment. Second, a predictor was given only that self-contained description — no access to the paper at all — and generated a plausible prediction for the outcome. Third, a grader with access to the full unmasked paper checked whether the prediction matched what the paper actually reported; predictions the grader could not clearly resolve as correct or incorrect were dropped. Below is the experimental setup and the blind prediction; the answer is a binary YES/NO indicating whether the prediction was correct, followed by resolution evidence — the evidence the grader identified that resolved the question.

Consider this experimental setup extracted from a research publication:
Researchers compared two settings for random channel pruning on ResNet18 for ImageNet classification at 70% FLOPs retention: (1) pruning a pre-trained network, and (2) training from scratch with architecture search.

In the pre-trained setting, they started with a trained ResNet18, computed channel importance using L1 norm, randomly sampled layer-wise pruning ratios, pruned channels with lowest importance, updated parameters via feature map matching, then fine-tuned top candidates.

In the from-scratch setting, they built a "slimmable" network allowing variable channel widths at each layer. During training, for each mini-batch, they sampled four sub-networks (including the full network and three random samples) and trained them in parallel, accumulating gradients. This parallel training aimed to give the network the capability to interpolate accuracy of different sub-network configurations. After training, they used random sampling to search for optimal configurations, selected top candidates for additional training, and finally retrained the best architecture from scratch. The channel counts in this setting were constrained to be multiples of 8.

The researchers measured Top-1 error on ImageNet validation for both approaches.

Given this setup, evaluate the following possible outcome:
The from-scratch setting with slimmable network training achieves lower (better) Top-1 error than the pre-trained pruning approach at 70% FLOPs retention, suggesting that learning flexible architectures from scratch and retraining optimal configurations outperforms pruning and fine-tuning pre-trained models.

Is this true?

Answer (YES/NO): YES